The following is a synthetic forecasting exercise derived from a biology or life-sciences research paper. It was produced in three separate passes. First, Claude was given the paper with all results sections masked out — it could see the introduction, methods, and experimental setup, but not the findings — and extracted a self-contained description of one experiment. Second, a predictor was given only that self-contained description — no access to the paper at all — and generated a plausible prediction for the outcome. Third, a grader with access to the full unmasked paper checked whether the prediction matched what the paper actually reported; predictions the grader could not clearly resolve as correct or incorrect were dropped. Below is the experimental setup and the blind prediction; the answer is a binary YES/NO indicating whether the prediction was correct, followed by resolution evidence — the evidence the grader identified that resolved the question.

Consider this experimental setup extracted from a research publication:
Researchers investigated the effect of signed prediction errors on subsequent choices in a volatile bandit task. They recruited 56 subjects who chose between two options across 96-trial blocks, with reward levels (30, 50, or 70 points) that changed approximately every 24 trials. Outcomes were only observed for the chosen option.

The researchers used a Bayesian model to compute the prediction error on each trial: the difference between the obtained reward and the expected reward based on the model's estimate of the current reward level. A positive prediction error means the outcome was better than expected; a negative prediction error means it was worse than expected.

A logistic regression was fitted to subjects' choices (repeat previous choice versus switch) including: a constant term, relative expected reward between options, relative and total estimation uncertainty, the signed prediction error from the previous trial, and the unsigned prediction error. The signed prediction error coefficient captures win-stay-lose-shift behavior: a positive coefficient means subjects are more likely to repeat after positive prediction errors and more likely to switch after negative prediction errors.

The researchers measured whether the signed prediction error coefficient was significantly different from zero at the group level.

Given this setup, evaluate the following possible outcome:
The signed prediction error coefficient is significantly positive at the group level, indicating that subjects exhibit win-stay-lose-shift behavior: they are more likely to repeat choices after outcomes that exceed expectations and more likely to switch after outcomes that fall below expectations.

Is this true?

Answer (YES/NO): YES